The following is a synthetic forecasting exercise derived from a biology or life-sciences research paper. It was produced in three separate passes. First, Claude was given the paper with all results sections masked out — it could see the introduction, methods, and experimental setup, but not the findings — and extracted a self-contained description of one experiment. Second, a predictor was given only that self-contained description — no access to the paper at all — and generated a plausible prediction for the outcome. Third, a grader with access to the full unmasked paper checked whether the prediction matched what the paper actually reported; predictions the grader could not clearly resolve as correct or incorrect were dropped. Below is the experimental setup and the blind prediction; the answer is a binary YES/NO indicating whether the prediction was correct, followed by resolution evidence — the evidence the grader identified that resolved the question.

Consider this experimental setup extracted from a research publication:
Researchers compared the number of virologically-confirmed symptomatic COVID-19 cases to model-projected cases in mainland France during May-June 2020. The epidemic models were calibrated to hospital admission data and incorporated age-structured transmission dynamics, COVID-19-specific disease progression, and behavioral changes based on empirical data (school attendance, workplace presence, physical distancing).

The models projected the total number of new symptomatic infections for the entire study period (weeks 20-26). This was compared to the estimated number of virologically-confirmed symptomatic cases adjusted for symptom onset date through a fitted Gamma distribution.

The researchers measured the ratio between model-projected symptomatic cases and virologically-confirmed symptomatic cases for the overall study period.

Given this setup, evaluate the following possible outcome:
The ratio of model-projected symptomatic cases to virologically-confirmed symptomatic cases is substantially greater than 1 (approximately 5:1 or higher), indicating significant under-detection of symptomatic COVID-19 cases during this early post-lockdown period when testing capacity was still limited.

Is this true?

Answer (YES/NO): YES